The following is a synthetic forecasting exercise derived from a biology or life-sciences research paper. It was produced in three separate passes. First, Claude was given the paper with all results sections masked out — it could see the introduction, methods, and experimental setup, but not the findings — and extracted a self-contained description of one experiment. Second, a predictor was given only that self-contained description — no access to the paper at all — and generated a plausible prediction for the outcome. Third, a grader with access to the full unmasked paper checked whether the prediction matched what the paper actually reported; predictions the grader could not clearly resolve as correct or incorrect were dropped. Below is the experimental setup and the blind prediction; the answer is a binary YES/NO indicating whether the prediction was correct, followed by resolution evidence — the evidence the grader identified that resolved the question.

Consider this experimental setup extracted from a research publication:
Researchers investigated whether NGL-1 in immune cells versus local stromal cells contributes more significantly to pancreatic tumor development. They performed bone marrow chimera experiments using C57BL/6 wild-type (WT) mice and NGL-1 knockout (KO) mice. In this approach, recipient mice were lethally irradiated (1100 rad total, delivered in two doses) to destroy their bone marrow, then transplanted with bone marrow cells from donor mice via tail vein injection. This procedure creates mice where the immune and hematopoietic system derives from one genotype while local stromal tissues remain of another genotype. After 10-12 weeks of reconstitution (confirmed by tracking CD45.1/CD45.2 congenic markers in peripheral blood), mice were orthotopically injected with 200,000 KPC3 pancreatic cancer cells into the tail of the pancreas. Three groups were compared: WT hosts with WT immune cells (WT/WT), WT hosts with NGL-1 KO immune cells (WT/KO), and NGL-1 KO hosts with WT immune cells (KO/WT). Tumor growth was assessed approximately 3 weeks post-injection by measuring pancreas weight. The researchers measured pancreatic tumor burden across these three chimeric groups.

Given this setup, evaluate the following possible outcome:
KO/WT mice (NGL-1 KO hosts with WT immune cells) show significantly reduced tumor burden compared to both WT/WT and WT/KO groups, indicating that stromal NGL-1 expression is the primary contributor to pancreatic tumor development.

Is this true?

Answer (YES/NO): NO